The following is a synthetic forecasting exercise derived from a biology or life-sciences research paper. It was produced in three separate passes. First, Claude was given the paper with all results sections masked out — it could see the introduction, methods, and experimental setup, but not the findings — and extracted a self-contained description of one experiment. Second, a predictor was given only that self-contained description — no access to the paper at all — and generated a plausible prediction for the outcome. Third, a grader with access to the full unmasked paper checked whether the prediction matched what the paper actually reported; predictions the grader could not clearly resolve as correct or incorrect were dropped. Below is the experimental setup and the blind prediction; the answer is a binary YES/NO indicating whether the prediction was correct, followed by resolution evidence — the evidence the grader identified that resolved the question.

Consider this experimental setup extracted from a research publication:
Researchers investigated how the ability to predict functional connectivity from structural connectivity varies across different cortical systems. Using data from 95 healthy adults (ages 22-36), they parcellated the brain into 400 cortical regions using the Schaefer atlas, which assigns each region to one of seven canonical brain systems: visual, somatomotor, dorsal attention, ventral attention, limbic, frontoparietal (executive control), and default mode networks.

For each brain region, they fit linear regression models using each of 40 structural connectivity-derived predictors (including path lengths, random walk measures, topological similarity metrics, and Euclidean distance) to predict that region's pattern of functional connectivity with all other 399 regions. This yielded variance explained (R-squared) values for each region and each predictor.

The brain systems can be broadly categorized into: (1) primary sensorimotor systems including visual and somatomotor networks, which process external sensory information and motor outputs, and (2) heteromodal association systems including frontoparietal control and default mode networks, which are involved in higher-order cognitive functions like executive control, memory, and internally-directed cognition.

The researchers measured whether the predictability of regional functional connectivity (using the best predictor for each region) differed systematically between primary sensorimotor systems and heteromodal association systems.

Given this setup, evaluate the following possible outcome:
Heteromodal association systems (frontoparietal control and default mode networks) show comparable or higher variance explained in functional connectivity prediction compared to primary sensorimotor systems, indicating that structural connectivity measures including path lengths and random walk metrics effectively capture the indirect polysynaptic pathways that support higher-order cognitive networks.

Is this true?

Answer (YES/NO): NO